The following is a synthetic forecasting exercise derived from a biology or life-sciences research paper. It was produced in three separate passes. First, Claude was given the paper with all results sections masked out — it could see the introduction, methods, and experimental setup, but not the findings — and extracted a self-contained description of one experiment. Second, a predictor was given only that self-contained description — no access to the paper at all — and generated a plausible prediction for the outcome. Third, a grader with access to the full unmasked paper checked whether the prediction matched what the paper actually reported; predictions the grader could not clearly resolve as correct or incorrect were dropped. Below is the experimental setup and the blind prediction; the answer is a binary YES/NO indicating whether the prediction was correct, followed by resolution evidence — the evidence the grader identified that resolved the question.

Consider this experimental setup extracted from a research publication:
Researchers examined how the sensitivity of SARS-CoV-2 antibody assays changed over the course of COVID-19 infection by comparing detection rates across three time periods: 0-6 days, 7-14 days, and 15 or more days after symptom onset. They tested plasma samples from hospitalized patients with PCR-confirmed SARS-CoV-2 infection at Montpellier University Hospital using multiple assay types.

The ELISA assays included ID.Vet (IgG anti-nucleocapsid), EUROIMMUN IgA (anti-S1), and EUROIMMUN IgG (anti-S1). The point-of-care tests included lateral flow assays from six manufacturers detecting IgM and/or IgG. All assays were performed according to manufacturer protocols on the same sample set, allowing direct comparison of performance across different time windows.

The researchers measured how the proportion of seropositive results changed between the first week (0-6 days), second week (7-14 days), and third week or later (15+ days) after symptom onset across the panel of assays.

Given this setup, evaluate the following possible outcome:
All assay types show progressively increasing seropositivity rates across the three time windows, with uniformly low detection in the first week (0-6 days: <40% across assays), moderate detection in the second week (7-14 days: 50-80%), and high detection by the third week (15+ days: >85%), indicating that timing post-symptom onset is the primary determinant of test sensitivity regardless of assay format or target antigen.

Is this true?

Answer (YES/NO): NO